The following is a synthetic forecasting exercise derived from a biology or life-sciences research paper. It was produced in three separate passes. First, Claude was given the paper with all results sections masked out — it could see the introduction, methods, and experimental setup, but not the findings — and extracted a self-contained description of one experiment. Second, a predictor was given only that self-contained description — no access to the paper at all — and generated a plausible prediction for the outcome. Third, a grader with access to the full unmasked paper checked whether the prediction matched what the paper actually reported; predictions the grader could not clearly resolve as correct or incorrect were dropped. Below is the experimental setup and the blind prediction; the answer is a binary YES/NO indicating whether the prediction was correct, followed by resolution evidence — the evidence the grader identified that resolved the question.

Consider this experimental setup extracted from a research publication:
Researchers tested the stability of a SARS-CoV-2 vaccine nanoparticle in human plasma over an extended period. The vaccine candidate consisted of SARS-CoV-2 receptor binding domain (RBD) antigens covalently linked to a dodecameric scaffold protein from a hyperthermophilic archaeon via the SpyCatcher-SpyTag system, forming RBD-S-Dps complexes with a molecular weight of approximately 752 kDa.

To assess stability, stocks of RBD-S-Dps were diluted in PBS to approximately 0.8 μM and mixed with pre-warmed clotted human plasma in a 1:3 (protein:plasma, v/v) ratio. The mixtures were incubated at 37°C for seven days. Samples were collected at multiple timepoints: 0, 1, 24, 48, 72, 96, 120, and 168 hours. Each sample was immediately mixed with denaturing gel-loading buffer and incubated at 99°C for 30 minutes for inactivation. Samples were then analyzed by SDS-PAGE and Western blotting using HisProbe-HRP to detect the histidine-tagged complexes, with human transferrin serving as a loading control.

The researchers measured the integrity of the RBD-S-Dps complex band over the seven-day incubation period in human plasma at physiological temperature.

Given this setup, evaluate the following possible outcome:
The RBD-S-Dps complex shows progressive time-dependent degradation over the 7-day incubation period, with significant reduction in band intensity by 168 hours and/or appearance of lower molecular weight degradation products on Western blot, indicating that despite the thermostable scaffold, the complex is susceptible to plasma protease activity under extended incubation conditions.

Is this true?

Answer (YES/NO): NO